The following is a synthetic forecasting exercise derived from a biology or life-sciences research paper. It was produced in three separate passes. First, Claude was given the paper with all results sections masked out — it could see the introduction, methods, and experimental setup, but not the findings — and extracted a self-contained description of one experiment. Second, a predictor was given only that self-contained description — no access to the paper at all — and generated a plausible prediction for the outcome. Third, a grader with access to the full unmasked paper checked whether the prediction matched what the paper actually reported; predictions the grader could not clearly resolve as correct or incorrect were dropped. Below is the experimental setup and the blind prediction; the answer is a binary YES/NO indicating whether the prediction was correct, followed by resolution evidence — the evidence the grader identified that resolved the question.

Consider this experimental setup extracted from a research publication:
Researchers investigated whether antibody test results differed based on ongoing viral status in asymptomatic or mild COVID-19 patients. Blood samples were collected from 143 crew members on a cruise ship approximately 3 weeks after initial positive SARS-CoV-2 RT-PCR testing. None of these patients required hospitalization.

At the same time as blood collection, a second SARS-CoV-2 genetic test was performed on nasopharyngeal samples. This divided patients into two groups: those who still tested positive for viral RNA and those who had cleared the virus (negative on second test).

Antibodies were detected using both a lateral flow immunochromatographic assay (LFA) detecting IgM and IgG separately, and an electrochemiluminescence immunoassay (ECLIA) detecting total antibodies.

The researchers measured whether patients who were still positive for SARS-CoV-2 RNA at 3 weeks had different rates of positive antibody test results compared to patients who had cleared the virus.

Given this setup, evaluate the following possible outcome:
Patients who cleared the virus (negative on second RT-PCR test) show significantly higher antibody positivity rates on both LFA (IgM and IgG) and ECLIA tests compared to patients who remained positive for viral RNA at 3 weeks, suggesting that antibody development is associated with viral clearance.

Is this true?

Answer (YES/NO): NO